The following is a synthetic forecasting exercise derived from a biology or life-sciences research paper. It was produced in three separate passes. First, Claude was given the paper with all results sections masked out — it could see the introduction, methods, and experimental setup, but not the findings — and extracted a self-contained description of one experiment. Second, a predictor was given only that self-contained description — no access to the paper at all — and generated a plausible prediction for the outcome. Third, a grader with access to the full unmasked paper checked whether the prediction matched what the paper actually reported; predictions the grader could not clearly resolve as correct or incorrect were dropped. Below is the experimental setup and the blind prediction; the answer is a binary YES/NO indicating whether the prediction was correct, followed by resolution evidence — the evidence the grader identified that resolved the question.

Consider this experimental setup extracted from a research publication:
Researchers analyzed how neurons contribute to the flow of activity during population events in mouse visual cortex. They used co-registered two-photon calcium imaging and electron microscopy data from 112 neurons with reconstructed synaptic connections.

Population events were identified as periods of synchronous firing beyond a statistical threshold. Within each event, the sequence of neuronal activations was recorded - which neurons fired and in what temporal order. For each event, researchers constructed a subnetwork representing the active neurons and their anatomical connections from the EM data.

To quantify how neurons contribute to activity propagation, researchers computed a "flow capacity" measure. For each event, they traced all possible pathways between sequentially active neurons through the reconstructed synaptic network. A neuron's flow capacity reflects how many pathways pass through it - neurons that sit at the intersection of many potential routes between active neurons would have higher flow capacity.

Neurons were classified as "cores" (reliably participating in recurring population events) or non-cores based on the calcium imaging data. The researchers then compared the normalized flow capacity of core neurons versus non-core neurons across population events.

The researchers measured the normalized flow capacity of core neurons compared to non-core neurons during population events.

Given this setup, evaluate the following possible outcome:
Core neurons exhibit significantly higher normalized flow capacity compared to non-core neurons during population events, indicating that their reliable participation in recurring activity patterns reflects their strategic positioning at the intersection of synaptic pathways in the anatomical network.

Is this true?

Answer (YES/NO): YES